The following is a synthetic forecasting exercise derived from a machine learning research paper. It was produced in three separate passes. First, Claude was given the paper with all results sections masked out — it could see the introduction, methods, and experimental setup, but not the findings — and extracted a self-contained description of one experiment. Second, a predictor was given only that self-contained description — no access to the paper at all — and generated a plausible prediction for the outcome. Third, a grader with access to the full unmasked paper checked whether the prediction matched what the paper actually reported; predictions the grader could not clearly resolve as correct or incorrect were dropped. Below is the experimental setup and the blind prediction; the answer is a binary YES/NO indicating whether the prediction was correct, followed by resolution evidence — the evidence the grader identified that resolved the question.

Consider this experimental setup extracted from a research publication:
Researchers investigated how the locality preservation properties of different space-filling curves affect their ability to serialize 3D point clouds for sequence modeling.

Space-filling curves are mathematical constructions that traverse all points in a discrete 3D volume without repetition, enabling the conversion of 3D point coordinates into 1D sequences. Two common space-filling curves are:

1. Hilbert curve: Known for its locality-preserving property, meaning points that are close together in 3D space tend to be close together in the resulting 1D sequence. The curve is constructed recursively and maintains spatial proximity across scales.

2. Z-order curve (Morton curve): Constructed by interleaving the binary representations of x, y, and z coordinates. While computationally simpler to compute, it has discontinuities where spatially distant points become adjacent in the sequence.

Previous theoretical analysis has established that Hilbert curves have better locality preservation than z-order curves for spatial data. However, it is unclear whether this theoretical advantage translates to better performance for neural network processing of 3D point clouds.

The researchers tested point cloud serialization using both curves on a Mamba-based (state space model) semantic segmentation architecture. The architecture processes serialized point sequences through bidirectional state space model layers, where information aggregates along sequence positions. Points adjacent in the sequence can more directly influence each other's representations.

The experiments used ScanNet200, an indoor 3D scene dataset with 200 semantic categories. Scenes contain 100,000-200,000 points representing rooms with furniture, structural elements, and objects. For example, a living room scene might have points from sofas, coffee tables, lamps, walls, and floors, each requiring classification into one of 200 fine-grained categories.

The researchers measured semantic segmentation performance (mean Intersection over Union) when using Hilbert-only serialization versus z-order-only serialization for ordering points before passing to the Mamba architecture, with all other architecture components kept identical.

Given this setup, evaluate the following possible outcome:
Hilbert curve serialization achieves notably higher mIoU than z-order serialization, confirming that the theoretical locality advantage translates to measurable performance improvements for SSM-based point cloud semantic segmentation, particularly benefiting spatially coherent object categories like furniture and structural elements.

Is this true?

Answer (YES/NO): NO